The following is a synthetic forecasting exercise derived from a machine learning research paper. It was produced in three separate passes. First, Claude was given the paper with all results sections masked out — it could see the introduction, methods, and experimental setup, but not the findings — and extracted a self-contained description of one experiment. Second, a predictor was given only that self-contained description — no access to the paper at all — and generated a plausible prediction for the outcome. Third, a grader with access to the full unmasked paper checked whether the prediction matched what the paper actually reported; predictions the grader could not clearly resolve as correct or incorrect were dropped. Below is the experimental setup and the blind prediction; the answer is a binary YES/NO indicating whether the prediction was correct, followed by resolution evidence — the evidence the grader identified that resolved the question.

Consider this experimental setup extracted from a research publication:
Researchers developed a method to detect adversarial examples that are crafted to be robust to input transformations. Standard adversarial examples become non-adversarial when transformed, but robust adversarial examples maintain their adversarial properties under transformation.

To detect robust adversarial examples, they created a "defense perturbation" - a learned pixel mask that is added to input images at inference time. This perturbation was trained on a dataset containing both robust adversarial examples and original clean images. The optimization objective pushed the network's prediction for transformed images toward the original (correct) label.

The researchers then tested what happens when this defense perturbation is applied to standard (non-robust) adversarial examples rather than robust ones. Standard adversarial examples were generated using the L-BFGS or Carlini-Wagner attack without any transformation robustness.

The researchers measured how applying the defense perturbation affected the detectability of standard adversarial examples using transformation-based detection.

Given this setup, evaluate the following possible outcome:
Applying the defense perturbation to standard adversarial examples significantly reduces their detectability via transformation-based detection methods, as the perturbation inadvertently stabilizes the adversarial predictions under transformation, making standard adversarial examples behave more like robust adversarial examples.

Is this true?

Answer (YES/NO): YES